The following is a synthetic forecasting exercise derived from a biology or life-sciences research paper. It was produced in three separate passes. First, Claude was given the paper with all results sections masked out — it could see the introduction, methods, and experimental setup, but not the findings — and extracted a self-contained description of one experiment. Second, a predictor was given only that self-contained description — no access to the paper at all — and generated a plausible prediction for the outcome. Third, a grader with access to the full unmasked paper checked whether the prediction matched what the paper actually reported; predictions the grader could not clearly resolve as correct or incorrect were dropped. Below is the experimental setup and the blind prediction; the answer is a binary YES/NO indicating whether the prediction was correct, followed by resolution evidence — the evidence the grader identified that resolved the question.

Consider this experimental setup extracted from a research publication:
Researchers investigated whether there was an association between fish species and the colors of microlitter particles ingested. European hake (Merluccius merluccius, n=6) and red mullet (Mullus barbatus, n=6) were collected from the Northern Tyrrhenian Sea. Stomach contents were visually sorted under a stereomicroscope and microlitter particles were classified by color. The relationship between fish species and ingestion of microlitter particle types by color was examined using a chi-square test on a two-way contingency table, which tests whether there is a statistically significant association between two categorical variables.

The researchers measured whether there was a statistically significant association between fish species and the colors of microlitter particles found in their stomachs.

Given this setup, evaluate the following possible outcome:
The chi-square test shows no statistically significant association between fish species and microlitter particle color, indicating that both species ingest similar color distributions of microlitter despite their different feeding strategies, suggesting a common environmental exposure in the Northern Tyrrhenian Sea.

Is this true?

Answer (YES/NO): YES